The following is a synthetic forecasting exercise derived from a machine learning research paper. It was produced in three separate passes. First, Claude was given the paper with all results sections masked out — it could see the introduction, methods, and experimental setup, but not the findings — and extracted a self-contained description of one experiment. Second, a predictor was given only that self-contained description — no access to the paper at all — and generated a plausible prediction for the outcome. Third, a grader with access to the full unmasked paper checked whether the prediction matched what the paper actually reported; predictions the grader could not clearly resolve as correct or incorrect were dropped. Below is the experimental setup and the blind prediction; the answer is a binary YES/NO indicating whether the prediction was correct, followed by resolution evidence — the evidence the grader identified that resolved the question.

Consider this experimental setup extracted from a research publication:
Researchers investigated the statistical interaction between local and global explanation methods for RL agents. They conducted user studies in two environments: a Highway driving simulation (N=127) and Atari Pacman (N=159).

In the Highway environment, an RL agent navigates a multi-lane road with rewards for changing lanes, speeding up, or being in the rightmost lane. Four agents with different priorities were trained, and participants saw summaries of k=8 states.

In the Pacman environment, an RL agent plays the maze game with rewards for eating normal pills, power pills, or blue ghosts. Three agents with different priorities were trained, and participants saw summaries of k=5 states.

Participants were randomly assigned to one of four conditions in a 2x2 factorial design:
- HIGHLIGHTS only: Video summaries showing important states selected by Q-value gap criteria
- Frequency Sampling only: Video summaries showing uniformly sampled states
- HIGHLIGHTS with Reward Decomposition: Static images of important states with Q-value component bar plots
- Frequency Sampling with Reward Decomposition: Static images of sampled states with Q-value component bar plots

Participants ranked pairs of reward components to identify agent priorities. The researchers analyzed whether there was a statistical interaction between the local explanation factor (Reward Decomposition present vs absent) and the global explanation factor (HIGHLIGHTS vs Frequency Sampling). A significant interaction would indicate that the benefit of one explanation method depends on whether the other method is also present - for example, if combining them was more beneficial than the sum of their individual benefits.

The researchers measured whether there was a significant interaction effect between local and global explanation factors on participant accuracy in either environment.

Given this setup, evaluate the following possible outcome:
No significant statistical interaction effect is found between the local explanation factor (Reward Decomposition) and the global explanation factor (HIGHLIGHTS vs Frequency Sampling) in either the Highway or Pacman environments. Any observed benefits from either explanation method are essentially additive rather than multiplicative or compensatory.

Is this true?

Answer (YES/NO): NO